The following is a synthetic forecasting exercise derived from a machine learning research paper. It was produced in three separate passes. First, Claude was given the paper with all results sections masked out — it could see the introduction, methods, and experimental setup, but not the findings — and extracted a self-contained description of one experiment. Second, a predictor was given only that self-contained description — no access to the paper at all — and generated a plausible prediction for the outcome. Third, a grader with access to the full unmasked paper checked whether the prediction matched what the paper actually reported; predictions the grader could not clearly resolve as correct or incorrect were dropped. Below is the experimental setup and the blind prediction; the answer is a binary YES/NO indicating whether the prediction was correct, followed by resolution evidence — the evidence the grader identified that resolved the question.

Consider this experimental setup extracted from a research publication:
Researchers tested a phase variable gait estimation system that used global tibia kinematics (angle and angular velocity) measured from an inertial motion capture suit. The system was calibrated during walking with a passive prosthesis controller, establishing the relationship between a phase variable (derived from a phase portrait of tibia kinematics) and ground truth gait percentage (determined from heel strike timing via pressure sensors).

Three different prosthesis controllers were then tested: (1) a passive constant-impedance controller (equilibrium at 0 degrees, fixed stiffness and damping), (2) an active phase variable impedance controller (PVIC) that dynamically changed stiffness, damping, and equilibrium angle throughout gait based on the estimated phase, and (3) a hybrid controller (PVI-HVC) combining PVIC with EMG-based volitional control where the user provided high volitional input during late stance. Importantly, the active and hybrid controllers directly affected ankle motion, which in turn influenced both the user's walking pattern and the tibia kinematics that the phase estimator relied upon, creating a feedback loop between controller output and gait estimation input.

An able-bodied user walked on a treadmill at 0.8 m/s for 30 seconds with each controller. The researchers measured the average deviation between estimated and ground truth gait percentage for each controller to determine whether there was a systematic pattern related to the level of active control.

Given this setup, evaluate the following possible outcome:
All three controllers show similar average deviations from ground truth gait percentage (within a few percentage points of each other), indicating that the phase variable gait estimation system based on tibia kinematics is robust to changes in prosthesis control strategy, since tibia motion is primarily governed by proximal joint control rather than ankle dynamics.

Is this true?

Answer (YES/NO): NO